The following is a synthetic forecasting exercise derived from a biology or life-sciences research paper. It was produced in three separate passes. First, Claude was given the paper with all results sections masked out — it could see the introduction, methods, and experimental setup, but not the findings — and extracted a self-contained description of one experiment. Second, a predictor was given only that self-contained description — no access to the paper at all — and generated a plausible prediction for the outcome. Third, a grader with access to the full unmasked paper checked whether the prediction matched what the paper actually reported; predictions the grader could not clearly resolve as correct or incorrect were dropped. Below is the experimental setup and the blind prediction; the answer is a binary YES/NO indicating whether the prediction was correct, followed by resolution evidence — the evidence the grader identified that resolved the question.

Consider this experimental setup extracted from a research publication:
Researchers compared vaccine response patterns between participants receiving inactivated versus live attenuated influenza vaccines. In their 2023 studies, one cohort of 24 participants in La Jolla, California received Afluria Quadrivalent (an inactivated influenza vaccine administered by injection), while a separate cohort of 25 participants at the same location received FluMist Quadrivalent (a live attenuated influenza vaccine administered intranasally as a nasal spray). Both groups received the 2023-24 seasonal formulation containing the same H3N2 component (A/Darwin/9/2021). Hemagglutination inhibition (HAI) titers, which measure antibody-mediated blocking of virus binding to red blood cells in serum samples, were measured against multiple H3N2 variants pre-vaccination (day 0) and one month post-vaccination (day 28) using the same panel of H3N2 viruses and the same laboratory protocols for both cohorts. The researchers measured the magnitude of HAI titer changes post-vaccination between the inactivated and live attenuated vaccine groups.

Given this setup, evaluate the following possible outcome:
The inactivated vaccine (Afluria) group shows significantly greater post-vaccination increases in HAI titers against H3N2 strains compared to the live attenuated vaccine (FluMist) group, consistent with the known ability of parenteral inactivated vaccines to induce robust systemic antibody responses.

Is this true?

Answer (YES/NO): YES